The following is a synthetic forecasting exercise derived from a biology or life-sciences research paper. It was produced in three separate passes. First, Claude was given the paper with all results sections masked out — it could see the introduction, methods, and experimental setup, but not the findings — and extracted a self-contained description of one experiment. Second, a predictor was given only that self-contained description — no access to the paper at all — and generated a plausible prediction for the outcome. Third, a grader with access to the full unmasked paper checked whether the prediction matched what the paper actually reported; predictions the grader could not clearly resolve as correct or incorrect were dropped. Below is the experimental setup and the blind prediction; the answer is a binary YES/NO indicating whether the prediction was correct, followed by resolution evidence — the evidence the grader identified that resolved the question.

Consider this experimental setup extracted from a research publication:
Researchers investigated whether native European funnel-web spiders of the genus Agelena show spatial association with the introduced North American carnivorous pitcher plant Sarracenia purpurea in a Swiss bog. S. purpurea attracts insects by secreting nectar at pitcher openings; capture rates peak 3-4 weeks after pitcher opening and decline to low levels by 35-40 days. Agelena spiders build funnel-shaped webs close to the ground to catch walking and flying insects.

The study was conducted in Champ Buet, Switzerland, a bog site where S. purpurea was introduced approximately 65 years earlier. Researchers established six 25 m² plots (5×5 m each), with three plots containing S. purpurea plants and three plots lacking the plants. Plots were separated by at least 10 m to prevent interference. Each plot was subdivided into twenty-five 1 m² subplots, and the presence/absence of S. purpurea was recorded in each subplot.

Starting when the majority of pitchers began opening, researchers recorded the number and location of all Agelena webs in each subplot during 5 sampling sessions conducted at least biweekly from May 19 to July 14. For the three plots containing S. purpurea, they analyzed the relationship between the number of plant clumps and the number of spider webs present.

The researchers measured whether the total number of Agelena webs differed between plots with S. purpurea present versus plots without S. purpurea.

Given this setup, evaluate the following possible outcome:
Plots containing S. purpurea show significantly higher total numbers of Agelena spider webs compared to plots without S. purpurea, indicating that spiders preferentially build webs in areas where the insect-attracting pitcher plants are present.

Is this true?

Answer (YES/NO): YES